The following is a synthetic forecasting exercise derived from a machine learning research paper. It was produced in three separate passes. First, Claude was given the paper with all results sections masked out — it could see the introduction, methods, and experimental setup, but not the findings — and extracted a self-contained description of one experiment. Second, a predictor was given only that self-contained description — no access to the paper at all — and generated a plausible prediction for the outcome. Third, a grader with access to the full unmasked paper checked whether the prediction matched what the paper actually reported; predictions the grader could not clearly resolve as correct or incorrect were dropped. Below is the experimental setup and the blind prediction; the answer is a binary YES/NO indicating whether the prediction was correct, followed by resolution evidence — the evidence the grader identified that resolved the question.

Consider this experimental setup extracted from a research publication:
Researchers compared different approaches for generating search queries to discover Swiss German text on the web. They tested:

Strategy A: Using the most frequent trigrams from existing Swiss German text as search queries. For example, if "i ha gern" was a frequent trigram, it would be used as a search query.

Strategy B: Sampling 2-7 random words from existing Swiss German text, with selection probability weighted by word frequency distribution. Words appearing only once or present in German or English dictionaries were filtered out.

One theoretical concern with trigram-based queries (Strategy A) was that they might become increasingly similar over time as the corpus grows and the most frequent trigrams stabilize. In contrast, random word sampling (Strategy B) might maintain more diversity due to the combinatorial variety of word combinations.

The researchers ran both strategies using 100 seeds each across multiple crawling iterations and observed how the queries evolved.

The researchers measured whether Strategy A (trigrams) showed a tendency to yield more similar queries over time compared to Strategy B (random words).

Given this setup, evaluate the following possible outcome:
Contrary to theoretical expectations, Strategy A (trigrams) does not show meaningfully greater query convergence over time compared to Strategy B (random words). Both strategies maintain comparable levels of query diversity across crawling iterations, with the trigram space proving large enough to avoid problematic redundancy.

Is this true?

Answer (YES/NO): NO